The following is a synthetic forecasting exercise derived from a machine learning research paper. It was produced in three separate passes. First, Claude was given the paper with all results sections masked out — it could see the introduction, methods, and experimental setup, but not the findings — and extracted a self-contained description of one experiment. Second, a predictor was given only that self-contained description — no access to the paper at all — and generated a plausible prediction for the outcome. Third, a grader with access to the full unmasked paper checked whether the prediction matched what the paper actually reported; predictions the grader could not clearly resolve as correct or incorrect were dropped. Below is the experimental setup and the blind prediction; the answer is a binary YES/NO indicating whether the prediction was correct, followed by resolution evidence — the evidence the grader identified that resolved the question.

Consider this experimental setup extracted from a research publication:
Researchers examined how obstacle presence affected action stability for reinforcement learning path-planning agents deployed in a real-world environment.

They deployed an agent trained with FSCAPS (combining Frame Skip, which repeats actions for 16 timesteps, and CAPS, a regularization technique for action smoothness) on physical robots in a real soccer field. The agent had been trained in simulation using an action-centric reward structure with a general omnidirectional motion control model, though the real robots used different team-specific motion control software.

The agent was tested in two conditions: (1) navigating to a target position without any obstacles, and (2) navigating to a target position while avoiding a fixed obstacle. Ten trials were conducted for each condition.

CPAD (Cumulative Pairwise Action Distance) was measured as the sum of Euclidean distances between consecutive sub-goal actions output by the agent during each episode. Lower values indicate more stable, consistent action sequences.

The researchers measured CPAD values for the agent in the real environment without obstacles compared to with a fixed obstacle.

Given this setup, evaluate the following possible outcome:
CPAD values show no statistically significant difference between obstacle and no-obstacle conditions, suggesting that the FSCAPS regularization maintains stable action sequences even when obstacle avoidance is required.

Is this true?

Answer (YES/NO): NO